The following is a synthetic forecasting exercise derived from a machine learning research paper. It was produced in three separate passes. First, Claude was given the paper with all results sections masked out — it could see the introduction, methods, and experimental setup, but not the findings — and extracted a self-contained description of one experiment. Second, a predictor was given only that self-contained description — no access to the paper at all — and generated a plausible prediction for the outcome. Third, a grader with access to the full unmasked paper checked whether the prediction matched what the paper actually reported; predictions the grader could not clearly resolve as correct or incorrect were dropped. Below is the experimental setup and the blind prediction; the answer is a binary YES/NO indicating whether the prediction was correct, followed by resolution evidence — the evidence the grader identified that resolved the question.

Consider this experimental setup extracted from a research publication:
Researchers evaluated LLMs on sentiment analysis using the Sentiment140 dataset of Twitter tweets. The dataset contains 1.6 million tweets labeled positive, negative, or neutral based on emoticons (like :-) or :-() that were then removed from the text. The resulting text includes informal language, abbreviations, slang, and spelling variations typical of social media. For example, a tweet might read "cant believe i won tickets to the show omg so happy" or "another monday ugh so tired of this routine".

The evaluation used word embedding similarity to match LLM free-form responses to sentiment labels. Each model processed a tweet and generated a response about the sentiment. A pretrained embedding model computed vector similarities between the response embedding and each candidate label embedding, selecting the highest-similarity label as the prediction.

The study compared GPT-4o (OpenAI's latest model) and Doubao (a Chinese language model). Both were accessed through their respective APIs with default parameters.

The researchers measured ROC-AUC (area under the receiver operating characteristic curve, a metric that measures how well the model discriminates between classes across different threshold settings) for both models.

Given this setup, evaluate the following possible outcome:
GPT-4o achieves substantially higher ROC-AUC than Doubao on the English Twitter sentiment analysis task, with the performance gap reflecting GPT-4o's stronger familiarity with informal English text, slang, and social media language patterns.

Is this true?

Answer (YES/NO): NO